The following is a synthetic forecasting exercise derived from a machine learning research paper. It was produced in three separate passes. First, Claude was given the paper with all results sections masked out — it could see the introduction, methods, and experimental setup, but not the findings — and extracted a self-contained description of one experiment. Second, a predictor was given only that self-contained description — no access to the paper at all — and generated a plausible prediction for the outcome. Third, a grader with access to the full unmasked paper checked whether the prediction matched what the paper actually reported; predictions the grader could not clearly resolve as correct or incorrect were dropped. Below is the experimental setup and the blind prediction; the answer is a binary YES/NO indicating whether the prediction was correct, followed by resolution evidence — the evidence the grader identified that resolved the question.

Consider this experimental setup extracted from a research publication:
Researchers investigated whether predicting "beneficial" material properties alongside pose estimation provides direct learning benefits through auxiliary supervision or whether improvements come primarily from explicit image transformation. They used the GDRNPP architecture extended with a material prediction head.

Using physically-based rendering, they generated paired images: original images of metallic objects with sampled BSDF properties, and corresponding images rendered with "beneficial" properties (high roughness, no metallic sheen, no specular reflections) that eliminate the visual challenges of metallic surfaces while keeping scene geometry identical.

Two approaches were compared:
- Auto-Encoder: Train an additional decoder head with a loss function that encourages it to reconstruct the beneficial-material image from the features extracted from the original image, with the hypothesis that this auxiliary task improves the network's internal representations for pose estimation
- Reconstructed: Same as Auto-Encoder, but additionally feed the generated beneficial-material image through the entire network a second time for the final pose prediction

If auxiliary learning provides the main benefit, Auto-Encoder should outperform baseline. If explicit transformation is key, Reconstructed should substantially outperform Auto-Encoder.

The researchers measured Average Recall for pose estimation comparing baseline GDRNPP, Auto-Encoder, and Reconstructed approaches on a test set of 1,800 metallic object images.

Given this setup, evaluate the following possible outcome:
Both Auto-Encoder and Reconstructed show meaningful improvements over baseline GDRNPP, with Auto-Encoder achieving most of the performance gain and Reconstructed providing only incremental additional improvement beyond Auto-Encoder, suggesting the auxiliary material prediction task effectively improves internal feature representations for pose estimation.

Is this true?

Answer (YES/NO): NO